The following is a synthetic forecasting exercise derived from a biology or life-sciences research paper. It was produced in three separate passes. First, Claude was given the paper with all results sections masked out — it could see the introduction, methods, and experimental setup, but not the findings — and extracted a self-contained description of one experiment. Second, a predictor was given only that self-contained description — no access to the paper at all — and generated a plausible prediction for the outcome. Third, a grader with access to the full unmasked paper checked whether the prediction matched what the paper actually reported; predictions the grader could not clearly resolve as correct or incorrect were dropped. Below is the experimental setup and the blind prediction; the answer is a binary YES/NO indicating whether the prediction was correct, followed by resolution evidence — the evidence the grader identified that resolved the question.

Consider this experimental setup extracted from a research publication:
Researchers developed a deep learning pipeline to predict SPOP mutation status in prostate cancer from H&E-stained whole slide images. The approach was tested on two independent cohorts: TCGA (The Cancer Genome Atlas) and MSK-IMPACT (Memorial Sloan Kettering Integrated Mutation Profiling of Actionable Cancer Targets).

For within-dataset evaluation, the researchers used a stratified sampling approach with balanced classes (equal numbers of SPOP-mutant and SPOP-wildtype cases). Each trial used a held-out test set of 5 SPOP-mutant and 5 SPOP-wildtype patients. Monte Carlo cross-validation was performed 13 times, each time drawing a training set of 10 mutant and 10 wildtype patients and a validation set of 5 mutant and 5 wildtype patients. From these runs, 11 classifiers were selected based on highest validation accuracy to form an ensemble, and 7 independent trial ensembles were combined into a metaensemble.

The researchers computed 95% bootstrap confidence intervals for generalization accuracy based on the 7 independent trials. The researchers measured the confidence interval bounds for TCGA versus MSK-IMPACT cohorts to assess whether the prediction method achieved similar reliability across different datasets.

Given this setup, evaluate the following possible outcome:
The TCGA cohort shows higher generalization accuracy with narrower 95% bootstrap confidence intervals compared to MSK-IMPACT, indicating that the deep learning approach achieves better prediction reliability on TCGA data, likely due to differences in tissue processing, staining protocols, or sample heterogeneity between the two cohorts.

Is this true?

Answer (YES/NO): NO